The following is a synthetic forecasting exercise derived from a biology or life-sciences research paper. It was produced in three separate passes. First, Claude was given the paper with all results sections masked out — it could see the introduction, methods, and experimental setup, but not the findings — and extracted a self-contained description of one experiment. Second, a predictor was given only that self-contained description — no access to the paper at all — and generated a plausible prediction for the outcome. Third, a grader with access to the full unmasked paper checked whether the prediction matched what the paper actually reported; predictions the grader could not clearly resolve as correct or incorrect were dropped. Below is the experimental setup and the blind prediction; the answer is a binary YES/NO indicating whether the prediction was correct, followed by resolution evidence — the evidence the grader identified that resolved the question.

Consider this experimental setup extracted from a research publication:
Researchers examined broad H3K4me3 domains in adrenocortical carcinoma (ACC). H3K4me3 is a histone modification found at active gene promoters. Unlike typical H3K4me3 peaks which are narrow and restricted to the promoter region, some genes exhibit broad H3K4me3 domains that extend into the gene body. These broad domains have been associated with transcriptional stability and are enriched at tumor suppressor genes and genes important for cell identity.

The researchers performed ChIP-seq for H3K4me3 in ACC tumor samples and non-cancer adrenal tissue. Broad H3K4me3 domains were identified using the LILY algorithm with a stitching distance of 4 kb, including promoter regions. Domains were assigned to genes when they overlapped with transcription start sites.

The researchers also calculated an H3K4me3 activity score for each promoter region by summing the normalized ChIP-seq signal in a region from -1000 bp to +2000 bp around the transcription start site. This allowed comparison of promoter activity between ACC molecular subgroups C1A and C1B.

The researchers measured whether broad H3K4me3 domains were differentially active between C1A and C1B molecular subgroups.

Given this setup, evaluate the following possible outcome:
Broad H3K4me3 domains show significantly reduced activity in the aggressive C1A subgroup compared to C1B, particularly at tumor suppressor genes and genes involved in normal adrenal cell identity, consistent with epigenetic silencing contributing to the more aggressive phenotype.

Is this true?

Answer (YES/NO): NO